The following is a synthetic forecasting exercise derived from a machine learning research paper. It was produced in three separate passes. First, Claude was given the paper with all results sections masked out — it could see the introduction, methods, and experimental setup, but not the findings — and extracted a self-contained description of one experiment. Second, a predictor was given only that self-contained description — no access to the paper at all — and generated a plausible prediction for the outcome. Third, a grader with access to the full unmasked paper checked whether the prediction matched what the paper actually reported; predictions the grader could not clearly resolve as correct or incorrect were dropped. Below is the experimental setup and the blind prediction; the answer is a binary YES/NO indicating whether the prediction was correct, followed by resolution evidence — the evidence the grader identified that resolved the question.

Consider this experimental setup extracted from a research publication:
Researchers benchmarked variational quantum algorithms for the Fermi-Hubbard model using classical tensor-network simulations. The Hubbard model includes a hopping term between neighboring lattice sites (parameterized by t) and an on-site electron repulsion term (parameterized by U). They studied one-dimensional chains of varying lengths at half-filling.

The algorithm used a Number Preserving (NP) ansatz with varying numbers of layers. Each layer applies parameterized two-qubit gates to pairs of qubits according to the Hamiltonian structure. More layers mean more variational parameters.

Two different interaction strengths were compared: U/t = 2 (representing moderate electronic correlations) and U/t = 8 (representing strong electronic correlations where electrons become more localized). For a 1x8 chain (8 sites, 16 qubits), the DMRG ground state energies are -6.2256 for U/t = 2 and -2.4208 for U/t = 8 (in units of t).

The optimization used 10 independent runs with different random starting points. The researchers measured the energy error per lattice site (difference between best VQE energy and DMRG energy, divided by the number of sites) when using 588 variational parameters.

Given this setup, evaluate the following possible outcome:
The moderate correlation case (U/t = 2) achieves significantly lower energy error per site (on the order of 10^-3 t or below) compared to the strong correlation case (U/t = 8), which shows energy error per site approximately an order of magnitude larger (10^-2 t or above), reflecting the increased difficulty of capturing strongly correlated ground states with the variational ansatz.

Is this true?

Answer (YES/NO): NO